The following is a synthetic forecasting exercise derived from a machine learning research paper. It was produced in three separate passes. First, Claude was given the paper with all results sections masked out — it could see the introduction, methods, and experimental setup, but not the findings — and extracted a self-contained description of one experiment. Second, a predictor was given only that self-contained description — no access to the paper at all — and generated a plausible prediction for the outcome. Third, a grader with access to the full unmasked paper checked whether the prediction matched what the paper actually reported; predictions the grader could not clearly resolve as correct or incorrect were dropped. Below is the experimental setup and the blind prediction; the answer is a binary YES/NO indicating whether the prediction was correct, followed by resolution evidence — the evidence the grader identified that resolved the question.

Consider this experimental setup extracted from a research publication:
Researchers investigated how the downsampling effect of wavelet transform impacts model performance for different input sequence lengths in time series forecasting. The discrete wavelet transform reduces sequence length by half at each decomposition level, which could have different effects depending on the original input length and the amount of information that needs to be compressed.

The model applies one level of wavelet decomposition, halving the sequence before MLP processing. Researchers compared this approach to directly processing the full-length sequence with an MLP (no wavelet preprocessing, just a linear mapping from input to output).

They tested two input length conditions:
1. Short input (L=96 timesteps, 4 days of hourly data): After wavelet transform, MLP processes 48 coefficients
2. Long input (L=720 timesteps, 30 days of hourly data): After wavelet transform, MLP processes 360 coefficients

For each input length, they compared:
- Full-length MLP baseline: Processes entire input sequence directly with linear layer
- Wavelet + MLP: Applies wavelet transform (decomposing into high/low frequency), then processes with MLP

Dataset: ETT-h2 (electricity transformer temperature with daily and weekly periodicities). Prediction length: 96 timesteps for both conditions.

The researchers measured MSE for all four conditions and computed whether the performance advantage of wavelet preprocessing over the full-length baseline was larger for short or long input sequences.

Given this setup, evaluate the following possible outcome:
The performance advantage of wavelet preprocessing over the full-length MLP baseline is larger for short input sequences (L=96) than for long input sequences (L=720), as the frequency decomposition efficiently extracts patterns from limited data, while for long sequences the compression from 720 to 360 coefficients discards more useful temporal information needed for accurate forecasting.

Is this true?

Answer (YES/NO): YES